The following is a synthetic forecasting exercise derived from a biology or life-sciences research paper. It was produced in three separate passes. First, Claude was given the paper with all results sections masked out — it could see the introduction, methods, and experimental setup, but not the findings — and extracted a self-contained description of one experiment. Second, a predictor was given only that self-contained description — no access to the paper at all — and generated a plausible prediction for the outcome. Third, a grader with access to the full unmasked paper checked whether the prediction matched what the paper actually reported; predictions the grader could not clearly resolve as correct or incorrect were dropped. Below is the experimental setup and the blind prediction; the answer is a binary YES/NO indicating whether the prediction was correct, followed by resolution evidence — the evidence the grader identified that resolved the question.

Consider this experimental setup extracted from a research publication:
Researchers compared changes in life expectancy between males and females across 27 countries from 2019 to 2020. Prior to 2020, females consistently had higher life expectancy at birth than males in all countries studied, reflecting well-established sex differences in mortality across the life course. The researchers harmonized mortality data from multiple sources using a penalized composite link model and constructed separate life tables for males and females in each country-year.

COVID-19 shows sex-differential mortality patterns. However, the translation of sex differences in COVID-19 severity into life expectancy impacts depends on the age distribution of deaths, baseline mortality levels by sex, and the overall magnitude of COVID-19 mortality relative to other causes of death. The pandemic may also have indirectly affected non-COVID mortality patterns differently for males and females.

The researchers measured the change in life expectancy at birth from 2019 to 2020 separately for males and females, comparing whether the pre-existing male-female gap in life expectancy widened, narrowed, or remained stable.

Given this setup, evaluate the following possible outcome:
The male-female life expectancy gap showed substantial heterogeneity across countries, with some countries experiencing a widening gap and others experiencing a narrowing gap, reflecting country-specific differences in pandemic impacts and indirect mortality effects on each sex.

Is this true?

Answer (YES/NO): NO